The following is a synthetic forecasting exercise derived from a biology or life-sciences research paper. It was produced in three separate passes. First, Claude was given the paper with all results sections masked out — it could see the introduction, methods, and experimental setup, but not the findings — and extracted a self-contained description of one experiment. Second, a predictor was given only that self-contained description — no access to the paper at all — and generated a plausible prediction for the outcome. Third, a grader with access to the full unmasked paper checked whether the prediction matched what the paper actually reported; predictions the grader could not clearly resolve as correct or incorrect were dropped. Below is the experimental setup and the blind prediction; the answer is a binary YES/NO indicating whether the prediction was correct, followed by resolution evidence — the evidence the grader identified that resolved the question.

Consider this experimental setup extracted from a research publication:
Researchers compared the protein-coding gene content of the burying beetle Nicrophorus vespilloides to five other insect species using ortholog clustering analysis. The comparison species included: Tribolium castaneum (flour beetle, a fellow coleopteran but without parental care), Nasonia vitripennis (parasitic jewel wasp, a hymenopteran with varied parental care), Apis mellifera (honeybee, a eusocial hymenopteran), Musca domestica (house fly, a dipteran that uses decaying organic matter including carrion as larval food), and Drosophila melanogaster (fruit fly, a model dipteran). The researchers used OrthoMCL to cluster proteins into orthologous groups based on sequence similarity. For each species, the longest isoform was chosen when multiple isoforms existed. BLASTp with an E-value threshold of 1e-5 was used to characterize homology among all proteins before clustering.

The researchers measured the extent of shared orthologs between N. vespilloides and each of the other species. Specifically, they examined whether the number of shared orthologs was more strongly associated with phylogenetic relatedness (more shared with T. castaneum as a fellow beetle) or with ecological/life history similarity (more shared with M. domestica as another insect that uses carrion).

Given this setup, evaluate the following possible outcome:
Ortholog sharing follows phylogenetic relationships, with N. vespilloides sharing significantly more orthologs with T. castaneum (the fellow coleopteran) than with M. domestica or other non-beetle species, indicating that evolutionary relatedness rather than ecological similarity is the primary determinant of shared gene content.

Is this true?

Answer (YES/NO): NO